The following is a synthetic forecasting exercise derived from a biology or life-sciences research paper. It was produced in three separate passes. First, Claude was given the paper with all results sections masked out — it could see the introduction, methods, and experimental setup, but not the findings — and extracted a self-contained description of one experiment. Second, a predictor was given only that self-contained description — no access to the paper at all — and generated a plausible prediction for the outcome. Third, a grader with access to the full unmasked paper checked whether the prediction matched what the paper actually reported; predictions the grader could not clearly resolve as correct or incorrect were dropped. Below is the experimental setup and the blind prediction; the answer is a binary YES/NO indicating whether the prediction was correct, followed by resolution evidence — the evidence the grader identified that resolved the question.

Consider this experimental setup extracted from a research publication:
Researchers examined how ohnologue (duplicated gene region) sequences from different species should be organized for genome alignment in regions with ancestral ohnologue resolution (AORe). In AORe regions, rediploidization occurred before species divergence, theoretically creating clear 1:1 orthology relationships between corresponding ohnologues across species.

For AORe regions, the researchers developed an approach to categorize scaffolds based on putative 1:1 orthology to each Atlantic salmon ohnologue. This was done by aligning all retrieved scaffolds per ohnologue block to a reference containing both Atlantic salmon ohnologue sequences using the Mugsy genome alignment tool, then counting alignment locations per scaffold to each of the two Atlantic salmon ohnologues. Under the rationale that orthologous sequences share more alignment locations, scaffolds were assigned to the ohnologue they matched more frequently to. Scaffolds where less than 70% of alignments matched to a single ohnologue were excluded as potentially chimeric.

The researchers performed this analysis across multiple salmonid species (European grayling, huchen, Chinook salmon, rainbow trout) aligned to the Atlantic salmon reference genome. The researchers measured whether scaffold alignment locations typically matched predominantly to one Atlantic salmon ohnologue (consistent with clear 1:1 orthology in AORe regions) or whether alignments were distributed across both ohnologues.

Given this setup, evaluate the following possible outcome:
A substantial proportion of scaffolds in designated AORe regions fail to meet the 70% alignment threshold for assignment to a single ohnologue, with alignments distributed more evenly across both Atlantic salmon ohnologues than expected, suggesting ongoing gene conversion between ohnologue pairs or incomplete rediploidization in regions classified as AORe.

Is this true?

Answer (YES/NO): NO